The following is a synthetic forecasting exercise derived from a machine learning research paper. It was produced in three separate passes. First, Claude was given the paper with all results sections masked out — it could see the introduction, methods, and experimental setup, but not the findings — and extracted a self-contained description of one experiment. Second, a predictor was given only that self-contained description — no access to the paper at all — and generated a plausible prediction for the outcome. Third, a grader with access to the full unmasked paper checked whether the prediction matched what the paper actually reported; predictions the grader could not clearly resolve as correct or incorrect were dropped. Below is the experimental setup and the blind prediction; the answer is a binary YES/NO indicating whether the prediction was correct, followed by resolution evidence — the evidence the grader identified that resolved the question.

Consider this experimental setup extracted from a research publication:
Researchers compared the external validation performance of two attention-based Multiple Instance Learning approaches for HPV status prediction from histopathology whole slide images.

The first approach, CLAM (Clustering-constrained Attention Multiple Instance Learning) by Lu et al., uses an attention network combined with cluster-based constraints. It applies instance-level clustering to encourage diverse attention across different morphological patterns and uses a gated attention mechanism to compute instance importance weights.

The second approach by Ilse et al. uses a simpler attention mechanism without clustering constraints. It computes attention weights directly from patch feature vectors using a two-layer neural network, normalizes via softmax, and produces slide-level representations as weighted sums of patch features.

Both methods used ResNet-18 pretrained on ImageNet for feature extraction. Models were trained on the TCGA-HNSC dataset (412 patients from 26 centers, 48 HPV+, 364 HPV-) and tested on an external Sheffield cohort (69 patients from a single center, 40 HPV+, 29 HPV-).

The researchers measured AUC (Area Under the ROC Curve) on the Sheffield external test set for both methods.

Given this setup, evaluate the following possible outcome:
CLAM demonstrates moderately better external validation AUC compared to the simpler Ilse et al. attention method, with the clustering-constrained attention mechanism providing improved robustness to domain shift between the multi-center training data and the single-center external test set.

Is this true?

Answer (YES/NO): NO